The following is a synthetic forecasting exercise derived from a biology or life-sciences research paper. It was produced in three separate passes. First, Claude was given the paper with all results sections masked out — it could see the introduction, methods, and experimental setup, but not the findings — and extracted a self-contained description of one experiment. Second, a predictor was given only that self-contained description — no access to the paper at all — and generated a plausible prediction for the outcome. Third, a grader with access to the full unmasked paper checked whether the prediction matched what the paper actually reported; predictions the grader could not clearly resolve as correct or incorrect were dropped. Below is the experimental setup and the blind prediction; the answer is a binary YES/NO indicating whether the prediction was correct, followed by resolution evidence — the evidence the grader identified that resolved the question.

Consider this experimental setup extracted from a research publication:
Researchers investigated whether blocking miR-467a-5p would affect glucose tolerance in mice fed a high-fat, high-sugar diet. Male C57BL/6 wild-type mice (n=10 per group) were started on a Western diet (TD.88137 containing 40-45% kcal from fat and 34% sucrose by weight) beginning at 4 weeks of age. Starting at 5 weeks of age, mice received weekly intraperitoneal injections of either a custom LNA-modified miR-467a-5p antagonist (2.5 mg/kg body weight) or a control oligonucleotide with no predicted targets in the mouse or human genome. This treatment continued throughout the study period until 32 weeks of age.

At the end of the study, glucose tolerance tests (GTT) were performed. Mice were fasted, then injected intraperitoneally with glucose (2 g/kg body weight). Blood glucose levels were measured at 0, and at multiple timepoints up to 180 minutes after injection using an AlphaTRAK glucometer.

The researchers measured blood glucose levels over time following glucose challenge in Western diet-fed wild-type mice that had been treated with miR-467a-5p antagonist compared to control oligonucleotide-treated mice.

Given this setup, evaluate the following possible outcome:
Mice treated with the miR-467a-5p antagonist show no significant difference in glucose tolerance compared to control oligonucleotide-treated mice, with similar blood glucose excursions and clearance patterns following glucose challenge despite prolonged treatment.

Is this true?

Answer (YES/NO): NO